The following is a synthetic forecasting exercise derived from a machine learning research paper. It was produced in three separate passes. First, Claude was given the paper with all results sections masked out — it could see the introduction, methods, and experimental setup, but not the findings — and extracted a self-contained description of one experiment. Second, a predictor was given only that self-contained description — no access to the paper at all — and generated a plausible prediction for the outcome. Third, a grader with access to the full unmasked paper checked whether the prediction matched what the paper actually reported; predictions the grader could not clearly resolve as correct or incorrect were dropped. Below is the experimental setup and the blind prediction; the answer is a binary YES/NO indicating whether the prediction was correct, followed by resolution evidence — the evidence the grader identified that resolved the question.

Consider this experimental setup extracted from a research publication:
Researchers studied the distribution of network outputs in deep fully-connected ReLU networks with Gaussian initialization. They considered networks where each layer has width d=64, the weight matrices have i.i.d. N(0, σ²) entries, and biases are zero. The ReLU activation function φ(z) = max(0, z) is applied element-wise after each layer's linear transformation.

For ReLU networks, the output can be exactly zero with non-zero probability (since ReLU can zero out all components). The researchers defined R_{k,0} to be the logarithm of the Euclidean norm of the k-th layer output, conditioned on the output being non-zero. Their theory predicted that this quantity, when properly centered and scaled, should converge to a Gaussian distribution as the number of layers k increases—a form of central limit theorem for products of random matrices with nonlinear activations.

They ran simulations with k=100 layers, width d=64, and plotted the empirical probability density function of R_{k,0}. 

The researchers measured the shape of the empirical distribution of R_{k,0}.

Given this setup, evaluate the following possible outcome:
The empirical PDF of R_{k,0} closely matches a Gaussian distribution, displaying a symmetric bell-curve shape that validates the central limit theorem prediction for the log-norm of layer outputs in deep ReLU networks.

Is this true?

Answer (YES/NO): YES